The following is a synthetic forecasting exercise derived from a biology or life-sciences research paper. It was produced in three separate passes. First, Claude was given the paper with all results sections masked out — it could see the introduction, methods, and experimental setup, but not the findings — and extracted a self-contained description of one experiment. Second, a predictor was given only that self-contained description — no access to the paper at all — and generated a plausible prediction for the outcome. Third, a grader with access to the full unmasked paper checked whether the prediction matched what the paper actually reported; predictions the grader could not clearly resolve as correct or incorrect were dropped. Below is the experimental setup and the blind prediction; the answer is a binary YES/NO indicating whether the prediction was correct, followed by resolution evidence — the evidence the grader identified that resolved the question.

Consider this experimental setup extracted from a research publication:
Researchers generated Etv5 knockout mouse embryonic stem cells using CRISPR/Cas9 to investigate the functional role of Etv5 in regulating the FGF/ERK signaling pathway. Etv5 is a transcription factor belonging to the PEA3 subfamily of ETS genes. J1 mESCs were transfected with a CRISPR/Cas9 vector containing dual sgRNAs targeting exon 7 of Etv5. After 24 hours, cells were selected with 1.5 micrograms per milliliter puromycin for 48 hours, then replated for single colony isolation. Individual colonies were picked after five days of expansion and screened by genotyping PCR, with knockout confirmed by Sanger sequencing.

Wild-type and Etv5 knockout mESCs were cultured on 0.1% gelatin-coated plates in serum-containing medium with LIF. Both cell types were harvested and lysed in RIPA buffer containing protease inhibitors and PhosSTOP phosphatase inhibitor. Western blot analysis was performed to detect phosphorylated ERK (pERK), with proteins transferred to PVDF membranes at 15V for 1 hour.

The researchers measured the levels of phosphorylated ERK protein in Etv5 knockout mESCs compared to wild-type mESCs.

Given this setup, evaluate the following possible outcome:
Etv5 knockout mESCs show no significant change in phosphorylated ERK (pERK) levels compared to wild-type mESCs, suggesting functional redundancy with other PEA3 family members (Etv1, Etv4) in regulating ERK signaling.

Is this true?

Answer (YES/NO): NO